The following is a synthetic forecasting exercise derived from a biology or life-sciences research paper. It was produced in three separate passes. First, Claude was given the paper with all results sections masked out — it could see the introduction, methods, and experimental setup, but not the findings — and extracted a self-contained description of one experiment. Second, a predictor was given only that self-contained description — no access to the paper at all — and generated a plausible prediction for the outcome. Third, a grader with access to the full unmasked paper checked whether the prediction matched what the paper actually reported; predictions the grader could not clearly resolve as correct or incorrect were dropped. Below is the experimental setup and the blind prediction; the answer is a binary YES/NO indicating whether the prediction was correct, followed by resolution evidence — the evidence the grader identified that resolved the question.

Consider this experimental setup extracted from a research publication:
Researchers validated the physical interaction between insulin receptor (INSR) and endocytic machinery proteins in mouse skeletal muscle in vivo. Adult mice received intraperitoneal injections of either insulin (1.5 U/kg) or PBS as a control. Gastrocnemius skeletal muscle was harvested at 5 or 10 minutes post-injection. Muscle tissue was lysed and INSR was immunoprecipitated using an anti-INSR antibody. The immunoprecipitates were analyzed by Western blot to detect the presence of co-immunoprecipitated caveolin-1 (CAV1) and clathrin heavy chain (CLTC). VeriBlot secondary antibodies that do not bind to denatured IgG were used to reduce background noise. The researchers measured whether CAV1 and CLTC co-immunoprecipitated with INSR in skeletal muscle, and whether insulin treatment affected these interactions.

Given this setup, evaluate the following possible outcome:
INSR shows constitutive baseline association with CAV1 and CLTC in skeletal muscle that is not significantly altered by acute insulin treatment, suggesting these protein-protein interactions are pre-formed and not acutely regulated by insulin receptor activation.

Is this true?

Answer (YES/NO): NO